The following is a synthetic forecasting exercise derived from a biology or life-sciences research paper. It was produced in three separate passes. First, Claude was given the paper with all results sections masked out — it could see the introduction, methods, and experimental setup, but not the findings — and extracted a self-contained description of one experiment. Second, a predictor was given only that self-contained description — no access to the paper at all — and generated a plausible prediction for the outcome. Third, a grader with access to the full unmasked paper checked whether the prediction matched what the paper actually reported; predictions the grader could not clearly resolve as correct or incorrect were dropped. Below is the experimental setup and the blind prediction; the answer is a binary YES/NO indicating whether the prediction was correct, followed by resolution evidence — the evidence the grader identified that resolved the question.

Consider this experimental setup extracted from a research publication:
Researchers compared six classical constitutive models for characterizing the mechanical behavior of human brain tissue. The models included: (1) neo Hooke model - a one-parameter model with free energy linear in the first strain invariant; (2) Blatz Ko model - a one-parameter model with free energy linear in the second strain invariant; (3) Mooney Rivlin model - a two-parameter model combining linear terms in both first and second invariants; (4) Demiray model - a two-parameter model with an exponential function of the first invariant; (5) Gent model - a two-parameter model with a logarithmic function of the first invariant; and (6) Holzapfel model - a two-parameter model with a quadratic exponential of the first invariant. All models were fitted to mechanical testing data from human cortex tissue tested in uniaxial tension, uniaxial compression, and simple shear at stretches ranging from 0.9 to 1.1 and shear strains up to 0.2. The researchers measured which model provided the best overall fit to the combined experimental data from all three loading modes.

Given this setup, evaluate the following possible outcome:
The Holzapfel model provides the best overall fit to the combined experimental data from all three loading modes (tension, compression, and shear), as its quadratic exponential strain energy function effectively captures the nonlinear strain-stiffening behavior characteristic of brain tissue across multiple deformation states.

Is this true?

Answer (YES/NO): NO